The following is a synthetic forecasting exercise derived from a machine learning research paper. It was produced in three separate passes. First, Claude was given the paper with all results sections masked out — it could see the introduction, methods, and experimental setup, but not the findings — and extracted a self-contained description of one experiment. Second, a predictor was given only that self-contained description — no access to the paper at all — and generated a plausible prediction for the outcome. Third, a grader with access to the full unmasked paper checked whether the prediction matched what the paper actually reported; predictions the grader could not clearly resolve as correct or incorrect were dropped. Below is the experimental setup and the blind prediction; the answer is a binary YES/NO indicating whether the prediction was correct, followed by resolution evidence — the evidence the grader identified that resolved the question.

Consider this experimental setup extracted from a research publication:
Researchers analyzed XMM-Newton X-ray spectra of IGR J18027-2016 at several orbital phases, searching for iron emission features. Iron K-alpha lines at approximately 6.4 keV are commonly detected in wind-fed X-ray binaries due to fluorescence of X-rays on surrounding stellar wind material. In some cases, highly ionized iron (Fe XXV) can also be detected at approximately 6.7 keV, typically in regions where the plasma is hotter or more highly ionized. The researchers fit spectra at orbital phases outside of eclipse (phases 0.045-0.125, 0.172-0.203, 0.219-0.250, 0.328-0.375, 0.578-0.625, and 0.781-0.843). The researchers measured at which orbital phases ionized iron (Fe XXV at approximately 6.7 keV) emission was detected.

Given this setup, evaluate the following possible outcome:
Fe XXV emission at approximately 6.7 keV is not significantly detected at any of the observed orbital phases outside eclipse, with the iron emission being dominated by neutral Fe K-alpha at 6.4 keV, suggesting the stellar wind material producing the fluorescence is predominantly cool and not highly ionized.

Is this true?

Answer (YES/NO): NO